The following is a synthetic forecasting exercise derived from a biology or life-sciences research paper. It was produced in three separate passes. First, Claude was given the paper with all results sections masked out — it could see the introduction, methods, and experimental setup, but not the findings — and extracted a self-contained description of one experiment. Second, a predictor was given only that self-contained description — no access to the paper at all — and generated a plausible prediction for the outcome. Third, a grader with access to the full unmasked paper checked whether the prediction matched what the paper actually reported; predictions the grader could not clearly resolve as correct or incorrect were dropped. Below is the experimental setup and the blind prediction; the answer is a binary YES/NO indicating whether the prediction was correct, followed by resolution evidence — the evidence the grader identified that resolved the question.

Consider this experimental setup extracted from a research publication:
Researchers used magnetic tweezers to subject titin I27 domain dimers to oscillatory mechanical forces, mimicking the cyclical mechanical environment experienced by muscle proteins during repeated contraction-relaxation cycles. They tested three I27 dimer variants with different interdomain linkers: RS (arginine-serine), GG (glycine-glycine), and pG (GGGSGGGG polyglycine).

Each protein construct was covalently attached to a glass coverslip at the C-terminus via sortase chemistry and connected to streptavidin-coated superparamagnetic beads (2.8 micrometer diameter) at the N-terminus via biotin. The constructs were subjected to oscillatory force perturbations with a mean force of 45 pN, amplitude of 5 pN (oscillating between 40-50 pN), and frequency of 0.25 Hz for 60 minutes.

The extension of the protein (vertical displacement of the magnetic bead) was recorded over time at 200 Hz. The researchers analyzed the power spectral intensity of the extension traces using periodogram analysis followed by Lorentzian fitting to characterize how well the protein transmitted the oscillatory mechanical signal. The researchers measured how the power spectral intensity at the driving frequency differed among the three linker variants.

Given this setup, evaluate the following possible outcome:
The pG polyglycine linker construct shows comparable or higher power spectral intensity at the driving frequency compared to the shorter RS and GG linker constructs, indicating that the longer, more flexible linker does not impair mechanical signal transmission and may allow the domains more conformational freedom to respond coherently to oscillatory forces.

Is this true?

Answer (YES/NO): YES